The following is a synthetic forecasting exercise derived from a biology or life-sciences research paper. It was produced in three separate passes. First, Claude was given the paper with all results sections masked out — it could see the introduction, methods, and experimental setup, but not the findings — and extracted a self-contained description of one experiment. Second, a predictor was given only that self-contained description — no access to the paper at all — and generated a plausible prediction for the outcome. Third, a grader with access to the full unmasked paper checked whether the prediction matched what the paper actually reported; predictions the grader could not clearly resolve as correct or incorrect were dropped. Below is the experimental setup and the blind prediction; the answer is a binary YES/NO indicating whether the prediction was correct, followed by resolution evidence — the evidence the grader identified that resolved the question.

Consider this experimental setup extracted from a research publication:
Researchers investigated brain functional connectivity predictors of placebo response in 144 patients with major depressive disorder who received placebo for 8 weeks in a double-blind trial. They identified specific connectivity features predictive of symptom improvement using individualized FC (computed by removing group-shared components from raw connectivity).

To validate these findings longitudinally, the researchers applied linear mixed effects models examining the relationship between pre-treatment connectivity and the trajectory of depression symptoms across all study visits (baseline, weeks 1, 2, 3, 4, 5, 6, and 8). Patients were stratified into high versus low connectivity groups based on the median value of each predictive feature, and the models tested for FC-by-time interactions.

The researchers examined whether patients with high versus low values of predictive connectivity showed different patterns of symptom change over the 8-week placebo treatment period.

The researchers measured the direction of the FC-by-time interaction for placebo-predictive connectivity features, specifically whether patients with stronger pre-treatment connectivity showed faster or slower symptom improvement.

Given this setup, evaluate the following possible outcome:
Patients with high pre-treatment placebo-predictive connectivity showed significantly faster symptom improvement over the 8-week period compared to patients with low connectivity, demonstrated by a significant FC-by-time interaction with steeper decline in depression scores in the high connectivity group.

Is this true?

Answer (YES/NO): NO